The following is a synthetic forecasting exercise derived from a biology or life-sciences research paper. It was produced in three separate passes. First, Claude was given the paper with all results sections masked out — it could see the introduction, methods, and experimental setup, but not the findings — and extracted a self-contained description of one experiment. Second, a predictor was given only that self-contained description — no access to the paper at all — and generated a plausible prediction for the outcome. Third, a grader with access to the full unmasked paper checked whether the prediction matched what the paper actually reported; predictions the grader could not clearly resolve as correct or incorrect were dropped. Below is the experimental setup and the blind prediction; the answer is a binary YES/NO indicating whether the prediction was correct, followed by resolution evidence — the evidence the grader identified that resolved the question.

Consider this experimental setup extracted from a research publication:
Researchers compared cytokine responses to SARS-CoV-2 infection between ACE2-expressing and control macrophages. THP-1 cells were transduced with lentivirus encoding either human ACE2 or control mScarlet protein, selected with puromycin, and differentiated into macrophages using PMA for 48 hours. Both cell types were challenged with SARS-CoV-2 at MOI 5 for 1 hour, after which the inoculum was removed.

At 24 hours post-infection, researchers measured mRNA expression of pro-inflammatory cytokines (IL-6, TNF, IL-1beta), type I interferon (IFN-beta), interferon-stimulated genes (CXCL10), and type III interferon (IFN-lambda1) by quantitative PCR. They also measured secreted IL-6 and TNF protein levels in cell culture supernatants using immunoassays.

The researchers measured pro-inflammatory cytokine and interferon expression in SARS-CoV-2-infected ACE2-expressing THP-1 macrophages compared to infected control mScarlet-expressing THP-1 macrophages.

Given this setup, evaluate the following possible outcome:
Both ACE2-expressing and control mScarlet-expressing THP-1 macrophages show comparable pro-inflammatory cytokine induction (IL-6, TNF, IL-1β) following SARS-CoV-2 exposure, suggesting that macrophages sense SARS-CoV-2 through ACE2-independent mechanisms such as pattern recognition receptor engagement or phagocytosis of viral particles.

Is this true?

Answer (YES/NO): NO